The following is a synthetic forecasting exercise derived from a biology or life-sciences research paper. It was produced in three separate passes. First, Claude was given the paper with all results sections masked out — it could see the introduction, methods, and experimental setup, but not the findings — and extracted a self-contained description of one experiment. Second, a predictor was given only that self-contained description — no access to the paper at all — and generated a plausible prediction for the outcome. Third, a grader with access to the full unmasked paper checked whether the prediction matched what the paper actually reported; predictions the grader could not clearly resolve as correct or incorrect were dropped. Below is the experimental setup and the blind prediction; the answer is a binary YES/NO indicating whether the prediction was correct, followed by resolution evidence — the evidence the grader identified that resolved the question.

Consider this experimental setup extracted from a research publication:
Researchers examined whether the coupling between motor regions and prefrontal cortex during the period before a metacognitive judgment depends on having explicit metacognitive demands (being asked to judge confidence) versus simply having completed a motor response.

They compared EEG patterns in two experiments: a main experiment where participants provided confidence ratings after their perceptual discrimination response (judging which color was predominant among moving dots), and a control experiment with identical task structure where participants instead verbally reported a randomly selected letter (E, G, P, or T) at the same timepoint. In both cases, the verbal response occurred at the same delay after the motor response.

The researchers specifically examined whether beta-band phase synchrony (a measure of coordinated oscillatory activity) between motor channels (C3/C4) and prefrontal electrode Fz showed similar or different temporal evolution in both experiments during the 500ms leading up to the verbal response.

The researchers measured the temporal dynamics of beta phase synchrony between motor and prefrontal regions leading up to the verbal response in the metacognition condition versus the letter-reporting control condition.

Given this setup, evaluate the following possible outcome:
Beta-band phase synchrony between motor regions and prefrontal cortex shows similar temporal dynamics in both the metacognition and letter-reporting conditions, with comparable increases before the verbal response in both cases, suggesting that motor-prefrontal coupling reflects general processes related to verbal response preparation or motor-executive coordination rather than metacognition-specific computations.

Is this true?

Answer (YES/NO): NO